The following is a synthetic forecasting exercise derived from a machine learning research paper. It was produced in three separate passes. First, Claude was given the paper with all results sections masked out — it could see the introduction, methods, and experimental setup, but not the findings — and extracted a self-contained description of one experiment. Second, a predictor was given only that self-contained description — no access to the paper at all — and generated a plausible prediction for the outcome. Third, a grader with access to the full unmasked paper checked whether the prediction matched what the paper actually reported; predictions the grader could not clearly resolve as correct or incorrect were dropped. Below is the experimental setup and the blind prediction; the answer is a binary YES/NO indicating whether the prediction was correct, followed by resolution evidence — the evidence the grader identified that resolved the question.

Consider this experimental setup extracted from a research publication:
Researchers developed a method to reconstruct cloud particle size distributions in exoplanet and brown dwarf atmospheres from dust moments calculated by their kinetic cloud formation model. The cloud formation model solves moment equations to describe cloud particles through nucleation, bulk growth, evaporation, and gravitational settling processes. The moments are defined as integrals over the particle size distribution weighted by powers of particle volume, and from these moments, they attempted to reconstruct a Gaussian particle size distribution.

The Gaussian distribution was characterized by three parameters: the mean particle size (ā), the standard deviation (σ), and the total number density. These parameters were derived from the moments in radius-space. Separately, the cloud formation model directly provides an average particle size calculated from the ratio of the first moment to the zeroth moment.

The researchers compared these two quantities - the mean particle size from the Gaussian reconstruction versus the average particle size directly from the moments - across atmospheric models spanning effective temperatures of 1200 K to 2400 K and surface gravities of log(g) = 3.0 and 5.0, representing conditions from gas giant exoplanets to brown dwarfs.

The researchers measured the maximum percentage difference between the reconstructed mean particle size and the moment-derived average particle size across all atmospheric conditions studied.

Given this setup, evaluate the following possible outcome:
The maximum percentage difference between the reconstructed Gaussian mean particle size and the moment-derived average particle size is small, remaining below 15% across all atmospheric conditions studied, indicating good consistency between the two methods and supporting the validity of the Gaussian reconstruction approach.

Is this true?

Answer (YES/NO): NO